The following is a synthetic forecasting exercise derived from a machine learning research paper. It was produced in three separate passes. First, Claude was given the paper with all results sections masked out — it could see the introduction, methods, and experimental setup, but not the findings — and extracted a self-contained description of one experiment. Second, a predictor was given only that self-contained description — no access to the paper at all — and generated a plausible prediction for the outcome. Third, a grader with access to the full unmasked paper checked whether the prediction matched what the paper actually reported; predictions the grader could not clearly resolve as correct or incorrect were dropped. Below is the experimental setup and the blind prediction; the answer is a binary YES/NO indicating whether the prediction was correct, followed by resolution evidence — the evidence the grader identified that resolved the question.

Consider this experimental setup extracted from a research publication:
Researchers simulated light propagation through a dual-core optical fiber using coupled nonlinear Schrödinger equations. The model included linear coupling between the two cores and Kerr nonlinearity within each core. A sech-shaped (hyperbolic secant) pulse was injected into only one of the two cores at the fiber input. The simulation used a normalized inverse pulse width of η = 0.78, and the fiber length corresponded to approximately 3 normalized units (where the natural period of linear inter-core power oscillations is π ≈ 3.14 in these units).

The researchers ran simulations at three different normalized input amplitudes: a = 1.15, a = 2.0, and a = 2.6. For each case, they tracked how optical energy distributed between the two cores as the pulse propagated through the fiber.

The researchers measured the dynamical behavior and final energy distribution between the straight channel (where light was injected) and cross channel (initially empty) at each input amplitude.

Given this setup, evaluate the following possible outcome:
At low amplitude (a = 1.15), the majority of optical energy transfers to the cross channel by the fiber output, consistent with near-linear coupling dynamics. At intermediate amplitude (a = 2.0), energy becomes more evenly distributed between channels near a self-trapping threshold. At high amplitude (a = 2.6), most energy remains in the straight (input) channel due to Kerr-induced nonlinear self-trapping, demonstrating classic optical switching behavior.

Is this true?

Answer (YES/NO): NO